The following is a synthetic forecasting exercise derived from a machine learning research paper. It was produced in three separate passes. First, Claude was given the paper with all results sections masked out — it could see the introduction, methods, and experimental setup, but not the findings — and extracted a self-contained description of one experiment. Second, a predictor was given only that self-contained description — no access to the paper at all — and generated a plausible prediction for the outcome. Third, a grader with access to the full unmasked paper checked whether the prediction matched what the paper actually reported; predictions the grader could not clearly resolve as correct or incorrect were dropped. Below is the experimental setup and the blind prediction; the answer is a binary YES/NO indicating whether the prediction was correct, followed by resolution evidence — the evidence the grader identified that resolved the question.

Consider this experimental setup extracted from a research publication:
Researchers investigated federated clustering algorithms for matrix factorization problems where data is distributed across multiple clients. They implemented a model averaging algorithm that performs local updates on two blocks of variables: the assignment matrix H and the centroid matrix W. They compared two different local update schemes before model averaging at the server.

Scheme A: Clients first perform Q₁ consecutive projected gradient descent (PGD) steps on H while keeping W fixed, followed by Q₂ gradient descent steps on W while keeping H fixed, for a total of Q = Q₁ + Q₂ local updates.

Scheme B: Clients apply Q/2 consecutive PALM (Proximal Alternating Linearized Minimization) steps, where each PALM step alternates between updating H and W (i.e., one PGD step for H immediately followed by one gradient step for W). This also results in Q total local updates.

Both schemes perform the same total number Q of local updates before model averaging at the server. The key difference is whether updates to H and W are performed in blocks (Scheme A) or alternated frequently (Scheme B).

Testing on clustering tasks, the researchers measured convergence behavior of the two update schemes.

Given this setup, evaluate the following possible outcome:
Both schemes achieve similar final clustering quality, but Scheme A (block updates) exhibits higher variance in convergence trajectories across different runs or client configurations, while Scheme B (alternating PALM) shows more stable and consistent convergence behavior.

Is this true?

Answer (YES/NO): NO